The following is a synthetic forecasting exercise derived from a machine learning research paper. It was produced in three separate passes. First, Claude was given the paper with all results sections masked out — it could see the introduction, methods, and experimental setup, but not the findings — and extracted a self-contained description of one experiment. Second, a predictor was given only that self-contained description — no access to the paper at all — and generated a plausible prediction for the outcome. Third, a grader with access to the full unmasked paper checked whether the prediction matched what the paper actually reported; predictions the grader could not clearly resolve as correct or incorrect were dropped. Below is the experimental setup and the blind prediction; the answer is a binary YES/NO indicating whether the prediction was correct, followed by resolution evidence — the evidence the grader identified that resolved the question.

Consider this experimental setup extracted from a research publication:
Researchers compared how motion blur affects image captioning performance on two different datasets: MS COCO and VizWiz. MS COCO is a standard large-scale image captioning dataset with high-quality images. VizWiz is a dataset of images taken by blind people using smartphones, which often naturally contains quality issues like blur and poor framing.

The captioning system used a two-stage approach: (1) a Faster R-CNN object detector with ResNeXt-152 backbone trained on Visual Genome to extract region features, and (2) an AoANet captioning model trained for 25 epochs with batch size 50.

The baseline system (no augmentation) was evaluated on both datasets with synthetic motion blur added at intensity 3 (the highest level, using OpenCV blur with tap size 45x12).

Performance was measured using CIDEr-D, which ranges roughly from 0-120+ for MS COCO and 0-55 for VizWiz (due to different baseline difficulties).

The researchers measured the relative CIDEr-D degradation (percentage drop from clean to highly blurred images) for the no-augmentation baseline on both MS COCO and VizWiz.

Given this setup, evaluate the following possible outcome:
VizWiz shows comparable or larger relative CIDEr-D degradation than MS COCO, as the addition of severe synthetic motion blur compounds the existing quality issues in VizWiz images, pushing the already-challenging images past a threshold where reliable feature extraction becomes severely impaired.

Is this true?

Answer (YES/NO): NO